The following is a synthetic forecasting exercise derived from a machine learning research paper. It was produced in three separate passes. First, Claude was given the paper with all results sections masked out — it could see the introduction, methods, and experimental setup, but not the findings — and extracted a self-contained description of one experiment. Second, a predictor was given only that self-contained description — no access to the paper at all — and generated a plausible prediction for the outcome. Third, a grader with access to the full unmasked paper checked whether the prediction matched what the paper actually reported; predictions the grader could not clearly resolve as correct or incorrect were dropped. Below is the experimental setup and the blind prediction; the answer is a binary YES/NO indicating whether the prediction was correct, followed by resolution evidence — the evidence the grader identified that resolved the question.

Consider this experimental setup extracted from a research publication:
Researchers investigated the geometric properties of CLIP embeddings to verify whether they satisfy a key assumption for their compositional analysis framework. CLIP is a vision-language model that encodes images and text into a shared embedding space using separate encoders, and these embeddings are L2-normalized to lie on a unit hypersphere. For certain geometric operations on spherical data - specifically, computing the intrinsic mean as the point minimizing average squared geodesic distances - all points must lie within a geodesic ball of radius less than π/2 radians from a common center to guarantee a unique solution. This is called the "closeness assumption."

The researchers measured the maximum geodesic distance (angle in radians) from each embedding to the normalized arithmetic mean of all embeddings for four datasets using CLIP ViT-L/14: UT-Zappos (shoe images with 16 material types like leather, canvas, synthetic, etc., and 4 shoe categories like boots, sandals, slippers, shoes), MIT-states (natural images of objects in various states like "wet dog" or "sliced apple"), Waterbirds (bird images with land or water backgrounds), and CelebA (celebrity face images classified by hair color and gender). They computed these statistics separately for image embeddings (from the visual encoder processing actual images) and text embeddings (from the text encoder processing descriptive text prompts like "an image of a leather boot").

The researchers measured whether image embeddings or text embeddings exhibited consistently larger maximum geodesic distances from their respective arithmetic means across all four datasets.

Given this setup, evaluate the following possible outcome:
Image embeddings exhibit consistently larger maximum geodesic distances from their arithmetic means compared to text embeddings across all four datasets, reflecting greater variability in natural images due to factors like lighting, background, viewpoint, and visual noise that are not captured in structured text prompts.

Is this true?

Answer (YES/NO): YES